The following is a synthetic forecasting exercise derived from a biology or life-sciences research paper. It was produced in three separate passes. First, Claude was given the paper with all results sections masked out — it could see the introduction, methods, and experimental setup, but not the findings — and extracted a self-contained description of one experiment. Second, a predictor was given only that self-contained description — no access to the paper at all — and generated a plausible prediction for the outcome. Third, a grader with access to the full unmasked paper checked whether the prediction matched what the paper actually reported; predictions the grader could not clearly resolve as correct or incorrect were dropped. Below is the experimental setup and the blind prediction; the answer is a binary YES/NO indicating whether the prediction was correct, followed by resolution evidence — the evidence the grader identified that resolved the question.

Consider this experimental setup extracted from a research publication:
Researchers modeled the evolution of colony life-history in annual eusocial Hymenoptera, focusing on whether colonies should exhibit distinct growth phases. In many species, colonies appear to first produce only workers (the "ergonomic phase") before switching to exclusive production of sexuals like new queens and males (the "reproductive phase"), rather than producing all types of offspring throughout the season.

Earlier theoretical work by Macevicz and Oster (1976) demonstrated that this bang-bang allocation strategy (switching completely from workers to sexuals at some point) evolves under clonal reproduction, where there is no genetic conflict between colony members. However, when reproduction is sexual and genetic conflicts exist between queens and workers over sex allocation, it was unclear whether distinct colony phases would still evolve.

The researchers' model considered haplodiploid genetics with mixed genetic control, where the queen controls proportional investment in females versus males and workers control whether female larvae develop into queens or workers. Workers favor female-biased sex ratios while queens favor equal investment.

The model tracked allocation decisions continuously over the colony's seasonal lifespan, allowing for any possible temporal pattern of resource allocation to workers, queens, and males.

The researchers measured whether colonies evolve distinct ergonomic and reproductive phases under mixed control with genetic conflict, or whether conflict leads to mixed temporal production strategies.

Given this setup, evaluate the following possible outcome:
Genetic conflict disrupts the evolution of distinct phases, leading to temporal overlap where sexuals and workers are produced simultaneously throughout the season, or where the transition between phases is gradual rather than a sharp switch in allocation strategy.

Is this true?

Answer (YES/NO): NO